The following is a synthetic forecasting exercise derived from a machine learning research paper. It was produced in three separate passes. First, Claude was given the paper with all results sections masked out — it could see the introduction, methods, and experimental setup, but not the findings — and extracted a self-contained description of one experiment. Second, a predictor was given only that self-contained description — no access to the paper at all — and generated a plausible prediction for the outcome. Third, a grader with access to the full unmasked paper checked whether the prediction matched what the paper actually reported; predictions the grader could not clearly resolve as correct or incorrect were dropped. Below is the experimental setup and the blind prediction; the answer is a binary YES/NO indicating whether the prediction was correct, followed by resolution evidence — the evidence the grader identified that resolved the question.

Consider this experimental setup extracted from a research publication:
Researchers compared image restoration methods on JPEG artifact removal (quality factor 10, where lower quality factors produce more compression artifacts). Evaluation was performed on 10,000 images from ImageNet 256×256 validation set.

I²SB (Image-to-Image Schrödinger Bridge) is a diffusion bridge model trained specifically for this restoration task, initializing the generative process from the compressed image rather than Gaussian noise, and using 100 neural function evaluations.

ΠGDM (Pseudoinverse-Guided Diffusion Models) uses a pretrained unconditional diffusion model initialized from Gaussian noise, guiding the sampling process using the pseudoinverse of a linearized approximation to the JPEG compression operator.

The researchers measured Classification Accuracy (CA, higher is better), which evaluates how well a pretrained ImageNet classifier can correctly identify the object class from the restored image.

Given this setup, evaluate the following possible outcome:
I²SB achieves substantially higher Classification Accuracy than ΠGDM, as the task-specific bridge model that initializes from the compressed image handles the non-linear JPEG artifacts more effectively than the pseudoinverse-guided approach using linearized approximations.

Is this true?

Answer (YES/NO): NO